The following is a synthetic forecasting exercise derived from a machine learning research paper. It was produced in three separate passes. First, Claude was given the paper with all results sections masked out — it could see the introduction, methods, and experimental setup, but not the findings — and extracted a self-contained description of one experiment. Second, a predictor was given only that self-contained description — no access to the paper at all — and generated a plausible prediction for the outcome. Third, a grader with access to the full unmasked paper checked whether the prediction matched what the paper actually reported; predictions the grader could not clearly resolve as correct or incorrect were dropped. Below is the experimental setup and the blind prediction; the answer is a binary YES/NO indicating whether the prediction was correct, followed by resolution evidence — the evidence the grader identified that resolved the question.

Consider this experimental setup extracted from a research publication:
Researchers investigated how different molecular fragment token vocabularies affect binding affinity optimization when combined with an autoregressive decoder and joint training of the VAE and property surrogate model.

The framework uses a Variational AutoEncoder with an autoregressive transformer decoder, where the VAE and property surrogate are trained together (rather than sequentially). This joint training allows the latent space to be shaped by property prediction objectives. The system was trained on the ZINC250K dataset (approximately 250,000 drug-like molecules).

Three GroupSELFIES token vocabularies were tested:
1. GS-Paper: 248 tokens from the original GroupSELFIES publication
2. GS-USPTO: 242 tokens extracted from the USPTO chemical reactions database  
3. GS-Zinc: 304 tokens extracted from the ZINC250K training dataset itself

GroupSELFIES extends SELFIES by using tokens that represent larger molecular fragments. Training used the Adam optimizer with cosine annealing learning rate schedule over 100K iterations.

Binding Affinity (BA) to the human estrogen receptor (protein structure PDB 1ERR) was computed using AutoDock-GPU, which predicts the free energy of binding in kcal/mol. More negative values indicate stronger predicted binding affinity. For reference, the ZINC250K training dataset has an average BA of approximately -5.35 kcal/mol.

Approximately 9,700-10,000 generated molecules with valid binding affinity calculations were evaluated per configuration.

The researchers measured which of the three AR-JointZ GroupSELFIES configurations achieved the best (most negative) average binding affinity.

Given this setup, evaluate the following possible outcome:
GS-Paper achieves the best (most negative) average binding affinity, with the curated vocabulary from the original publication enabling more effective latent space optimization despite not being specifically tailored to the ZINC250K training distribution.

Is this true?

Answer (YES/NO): NO